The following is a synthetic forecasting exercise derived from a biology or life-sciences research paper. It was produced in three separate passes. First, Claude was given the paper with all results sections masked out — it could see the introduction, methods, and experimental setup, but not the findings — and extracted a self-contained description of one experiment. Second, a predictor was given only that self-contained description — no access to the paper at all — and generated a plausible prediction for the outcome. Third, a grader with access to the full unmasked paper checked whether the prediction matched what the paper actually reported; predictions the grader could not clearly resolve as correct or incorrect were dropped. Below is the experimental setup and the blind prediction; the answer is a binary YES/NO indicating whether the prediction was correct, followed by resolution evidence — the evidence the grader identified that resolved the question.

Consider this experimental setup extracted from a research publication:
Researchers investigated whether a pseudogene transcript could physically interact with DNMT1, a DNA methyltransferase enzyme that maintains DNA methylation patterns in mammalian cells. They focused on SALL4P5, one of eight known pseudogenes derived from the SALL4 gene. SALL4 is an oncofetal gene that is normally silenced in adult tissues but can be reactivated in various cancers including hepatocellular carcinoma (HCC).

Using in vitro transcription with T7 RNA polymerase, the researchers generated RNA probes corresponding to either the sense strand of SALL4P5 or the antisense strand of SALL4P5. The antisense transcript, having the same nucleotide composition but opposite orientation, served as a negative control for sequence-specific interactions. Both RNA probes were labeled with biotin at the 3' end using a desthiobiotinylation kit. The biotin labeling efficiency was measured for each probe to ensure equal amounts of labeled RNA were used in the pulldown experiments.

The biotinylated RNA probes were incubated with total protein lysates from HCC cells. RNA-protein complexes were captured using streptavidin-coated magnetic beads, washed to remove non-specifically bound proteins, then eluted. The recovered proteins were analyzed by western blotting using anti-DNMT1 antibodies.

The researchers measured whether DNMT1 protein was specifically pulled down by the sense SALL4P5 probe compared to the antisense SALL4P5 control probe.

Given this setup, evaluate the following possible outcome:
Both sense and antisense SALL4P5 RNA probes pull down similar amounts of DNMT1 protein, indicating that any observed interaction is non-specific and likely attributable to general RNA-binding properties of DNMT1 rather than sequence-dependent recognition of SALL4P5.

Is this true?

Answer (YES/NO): NO